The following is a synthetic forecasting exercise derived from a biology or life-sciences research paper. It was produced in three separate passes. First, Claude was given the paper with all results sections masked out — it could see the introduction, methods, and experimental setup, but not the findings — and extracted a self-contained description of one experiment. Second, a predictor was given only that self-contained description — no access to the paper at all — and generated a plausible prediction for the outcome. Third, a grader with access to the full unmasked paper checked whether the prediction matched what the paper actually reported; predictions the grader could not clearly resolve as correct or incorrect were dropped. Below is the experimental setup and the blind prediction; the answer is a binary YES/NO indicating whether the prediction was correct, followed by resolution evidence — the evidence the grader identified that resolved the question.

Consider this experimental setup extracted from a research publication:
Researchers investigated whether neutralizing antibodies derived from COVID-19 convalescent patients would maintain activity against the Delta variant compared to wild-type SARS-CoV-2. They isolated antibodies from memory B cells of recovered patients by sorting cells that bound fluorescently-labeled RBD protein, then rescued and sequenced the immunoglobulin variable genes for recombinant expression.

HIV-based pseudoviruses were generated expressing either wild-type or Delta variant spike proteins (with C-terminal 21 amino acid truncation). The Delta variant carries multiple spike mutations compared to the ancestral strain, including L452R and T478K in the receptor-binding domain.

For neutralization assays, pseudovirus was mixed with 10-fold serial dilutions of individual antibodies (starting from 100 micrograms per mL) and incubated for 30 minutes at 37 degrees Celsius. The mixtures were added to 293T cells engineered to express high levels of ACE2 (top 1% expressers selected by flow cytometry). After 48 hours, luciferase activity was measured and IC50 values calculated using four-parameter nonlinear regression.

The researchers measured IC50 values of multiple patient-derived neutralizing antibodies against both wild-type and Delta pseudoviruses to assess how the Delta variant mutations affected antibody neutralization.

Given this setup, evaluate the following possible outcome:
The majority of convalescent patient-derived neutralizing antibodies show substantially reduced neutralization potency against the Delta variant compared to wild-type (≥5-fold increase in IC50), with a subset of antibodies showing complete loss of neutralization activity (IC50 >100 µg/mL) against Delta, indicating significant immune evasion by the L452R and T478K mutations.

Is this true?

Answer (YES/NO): NO